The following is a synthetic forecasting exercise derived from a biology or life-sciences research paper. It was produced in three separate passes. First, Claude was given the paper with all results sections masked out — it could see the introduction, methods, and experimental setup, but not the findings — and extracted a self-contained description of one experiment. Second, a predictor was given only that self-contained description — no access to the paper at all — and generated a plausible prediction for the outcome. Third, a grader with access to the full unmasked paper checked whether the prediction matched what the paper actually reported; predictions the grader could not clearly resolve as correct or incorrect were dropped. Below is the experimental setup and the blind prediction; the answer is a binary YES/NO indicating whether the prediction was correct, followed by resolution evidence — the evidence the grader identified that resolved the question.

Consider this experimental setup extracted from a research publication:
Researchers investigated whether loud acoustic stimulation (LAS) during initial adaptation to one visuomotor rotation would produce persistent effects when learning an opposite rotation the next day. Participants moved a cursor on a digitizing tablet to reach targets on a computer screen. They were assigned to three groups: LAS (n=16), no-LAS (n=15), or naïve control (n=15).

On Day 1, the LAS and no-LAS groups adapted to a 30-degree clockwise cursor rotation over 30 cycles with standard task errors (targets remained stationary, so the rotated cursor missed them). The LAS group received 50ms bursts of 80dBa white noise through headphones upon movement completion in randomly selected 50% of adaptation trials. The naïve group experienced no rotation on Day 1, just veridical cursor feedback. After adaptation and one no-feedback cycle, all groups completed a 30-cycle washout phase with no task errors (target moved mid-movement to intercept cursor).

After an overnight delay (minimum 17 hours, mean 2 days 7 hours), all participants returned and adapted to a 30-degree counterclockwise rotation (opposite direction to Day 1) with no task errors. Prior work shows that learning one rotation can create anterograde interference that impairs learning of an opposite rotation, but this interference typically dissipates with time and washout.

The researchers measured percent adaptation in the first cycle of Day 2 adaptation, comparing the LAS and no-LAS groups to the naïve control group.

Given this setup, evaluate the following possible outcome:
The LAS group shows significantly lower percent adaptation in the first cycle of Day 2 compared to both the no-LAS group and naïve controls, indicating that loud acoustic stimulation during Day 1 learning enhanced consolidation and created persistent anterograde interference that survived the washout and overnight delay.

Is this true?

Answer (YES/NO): NO